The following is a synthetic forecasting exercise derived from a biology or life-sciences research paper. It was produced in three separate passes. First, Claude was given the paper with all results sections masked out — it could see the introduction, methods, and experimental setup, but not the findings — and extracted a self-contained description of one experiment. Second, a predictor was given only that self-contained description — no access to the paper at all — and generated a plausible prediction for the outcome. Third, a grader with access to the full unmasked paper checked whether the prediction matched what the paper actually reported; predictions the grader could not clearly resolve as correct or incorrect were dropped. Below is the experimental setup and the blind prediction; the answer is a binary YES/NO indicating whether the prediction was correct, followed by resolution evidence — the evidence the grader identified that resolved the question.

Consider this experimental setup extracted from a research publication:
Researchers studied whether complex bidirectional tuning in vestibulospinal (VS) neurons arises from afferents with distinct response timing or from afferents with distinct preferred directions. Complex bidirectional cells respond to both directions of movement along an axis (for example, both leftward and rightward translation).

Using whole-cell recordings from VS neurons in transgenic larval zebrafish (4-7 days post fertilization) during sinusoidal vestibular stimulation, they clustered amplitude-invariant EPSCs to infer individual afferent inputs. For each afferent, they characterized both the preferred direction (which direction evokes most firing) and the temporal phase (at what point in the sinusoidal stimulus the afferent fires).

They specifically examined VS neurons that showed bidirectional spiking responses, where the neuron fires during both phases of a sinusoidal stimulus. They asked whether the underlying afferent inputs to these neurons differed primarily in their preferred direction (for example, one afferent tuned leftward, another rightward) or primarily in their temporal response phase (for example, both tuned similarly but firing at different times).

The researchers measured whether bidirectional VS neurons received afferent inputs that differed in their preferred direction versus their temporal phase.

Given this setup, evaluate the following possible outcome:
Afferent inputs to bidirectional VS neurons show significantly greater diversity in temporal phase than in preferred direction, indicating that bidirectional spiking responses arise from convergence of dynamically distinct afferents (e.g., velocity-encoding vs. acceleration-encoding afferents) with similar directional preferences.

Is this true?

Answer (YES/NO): NO